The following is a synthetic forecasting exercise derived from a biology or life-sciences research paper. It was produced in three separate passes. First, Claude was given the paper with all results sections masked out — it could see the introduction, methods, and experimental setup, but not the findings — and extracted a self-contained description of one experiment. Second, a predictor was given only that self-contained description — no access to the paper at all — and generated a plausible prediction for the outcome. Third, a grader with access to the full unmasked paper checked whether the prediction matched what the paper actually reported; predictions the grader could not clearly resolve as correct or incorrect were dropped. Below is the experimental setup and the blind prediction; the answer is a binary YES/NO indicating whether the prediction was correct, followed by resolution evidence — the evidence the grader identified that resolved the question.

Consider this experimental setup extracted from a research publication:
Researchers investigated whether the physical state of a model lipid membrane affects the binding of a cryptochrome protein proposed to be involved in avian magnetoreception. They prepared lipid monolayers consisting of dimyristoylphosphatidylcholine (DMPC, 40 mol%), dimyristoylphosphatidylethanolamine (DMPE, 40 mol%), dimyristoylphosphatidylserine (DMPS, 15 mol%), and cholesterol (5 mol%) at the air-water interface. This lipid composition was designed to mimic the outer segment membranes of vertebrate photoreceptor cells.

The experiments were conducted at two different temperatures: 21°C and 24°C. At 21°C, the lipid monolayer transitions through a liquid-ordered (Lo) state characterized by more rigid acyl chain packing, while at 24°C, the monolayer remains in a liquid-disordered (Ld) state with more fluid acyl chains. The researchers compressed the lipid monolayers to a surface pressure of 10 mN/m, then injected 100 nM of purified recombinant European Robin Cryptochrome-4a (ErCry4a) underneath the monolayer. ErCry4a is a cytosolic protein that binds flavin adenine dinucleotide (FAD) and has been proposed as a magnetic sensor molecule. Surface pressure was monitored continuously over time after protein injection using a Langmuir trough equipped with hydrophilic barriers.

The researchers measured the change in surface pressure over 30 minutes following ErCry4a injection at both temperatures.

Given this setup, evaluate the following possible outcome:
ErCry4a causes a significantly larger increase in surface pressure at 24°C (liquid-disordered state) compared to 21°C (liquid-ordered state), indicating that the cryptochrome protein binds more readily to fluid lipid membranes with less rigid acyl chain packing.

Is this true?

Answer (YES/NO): YES